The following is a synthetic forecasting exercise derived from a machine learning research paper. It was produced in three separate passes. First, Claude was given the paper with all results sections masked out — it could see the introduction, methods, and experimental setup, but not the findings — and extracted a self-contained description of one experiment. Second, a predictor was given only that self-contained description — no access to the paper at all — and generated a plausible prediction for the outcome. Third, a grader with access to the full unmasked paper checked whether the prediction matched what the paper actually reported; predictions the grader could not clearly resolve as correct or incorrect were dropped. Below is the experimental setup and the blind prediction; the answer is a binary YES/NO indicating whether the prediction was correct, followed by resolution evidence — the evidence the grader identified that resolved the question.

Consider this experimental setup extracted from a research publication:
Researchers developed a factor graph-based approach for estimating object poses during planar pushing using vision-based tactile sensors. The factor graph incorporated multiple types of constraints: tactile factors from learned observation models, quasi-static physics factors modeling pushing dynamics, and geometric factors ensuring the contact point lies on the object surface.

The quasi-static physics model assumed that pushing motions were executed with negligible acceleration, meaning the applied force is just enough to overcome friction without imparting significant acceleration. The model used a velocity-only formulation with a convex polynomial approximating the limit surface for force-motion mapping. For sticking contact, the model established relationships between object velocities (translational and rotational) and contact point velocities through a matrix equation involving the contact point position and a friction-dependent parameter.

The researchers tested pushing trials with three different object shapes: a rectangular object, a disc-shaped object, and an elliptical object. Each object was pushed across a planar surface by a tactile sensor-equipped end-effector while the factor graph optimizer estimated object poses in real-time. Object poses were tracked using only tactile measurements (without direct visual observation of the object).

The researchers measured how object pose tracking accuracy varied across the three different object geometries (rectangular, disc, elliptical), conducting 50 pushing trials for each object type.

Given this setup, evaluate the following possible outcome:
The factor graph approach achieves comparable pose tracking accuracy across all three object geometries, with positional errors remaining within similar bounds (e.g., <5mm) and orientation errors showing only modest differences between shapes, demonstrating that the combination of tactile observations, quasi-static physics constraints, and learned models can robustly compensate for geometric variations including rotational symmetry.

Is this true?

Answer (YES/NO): NO